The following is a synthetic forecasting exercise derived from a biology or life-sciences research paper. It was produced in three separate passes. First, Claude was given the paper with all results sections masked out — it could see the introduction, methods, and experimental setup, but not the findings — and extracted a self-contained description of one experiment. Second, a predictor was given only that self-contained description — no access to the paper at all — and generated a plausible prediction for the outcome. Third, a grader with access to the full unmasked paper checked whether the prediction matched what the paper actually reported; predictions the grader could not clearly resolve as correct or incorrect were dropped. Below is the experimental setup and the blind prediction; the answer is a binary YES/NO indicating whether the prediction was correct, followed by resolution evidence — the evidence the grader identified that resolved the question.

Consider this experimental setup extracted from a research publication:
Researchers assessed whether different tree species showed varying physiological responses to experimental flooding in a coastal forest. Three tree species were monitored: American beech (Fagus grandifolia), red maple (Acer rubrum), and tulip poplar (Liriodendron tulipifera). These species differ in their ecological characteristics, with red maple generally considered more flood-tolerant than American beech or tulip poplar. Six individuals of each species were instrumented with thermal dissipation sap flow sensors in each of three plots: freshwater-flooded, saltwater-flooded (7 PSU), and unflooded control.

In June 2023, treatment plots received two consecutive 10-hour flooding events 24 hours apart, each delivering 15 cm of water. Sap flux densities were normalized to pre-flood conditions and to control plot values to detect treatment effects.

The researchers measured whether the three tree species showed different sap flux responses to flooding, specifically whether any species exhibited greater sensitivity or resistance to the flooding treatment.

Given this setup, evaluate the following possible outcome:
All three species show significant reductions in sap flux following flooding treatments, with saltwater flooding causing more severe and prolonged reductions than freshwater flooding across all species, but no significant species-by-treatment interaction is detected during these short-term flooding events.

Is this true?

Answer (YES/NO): NO